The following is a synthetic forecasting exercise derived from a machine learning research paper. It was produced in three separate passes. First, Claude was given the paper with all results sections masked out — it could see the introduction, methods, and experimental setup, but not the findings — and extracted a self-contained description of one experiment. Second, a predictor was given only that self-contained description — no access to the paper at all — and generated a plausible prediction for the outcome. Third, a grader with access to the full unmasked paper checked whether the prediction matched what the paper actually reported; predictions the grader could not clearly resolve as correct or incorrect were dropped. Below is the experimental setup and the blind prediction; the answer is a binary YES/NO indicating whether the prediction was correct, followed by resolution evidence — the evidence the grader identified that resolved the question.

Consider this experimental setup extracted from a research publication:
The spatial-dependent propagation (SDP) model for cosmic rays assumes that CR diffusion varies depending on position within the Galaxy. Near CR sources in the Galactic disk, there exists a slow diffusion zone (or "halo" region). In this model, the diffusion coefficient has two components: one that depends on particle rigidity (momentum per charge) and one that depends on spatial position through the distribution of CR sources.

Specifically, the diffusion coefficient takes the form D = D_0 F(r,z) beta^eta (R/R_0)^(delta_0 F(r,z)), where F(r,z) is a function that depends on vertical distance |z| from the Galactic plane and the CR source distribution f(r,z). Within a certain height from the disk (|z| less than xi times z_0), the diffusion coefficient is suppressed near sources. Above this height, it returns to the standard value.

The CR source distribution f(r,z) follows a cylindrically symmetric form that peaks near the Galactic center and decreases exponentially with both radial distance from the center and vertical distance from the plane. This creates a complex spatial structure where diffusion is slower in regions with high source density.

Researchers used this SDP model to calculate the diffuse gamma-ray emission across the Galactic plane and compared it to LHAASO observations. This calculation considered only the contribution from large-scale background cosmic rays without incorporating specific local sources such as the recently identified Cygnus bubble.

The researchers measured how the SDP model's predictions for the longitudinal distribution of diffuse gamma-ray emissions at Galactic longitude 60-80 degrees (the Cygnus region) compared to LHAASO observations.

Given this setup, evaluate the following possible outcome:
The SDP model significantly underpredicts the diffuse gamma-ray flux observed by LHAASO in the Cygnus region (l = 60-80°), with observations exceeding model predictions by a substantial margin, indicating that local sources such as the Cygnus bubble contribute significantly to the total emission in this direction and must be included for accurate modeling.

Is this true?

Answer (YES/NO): YES